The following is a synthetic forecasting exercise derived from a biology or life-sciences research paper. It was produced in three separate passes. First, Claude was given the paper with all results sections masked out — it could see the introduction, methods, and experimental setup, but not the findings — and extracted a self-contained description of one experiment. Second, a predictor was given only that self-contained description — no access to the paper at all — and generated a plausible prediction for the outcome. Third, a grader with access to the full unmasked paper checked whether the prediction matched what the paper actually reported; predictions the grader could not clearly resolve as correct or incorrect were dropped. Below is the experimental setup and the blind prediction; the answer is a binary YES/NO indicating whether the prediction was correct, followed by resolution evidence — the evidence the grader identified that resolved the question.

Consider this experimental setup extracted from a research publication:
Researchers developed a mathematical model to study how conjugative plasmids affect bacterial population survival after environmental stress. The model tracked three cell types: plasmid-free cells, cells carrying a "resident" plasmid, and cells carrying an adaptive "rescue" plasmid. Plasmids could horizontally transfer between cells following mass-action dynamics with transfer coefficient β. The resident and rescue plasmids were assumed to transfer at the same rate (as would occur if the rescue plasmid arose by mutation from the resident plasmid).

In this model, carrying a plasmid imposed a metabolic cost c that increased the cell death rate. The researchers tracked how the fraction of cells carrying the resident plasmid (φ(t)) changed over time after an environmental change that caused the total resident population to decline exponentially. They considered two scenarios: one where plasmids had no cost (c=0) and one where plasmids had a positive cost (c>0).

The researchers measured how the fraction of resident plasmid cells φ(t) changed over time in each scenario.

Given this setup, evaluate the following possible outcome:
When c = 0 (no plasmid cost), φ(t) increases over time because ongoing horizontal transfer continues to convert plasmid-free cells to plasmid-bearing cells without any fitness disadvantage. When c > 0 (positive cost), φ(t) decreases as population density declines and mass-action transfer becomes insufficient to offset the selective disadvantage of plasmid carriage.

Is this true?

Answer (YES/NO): NO